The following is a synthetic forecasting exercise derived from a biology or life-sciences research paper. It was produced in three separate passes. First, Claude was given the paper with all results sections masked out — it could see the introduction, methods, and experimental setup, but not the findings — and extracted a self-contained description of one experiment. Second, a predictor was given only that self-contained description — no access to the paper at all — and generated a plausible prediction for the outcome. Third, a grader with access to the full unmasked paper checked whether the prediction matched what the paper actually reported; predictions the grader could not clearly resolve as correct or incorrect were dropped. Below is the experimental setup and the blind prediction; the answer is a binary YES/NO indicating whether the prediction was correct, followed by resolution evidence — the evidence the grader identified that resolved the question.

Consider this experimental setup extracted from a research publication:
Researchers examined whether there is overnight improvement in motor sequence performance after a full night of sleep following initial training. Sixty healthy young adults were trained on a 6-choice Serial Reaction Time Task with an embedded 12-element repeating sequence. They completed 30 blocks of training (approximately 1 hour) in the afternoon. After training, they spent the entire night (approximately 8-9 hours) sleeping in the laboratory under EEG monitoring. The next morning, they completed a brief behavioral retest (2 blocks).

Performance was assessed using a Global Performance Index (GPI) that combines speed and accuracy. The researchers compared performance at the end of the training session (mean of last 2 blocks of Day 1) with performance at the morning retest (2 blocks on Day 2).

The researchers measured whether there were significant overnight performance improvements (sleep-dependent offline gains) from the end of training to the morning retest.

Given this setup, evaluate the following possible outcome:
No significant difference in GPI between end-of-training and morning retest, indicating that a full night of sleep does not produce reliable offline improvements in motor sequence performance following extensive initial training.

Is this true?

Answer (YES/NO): YES